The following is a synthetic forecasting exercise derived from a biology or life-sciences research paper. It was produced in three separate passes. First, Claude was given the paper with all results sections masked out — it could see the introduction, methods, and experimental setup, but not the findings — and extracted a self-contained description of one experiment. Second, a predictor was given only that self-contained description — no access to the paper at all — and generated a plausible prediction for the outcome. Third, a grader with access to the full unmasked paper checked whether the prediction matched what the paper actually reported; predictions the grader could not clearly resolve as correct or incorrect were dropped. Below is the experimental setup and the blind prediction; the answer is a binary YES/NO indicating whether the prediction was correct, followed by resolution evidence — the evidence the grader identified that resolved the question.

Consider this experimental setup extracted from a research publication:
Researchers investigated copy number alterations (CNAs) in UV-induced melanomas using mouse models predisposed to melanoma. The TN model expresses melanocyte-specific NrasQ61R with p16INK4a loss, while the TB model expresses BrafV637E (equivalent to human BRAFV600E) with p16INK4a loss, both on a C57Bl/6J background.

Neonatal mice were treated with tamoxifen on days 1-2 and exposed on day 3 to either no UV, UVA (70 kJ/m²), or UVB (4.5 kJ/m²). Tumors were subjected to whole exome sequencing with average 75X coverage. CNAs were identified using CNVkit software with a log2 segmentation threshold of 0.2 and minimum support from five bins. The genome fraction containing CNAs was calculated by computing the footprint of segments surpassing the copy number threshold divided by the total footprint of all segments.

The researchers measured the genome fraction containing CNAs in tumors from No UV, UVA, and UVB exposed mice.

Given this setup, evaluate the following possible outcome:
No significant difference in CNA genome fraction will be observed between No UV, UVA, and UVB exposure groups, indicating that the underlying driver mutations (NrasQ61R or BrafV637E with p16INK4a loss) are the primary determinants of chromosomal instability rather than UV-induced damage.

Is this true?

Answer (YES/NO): NO